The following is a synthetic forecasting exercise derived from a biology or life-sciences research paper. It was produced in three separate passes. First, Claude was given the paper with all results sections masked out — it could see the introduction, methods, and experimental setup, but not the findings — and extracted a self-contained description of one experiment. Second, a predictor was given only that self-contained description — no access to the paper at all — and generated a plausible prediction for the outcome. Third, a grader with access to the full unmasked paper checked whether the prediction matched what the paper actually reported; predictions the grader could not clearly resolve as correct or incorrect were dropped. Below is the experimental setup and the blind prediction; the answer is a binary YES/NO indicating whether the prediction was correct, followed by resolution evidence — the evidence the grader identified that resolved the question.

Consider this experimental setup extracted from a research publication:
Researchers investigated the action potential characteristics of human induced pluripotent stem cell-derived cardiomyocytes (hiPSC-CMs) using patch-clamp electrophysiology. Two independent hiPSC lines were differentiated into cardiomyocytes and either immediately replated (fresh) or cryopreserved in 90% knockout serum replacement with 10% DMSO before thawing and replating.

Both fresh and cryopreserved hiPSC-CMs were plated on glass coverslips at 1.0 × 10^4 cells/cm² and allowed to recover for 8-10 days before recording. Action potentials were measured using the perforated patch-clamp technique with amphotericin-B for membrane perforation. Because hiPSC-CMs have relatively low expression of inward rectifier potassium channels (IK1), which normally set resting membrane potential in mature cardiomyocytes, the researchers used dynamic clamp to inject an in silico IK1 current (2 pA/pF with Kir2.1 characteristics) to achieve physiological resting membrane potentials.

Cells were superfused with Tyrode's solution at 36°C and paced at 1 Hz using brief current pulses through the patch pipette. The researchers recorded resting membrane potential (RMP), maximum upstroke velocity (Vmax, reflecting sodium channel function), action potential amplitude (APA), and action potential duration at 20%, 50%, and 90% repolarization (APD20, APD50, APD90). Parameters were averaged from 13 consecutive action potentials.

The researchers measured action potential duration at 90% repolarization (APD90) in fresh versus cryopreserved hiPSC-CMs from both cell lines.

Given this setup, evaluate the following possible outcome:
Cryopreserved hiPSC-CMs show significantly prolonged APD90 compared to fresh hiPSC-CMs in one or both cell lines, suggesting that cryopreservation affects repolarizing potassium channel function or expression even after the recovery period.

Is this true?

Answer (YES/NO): YES